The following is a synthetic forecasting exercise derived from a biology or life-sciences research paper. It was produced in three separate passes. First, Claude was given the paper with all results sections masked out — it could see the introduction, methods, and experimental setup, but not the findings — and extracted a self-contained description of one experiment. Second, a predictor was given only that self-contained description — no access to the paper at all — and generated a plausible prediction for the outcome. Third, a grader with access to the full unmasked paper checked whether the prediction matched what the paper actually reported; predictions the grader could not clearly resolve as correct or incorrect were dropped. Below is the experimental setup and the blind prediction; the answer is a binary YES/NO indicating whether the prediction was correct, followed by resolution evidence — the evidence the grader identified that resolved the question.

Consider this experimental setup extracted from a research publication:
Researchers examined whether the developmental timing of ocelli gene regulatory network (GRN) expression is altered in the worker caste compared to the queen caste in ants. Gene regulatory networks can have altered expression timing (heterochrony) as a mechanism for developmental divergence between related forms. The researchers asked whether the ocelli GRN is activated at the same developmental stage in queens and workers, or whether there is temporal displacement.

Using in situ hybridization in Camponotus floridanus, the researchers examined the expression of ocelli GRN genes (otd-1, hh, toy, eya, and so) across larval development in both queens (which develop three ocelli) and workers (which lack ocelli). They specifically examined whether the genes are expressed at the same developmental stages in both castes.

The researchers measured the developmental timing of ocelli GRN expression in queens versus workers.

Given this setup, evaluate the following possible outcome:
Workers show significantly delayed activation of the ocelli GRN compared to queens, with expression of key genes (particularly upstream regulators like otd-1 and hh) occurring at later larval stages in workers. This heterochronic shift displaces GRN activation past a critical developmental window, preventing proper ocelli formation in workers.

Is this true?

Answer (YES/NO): NO